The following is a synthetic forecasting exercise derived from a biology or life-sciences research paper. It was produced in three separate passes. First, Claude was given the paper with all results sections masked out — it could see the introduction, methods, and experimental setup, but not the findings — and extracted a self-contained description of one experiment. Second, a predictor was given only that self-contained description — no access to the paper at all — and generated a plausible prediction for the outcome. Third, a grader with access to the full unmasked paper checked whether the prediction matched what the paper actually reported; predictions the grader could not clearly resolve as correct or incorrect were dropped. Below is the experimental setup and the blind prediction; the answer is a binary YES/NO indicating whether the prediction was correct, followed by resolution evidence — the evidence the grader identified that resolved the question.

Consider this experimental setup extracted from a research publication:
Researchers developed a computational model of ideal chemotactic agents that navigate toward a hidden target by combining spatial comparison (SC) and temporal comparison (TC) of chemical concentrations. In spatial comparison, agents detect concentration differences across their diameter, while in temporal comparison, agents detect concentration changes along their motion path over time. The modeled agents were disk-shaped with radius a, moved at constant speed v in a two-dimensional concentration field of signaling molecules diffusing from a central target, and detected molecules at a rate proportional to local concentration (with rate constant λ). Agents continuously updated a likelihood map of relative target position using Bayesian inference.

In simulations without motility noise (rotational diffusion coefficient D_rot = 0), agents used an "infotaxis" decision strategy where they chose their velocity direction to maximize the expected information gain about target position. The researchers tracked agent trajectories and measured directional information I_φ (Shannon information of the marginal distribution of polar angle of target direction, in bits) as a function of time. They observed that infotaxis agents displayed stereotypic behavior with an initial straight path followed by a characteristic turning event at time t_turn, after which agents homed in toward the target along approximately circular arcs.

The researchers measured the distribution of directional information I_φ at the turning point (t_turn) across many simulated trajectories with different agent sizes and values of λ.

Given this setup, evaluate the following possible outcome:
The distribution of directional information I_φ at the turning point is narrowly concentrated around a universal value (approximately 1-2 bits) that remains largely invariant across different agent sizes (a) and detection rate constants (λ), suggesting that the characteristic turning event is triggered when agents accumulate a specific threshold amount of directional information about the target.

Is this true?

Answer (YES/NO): YES